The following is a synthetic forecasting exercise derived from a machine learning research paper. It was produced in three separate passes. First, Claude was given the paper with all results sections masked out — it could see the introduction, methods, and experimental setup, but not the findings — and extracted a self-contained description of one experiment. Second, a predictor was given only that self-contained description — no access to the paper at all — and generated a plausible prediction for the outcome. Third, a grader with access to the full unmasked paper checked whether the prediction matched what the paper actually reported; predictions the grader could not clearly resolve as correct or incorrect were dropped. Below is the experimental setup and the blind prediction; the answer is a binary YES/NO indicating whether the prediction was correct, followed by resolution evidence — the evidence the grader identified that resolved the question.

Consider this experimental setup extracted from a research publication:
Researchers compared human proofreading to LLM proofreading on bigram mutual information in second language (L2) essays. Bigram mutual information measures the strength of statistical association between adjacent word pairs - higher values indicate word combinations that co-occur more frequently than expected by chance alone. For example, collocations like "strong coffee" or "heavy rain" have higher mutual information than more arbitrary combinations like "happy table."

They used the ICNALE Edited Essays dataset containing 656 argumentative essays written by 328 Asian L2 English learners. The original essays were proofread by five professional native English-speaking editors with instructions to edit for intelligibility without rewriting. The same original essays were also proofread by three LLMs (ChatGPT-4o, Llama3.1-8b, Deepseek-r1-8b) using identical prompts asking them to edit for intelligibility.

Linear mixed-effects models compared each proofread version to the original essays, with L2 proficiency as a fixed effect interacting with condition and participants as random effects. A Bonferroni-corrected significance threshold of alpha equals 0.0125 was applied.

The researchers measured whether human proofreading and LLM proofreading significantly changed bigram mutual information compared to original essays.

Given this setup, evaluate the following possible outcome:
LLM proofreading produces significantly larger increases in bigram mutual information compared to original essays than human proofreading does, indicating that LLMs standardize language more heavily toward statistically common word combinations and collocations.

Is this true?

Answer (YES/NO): YES